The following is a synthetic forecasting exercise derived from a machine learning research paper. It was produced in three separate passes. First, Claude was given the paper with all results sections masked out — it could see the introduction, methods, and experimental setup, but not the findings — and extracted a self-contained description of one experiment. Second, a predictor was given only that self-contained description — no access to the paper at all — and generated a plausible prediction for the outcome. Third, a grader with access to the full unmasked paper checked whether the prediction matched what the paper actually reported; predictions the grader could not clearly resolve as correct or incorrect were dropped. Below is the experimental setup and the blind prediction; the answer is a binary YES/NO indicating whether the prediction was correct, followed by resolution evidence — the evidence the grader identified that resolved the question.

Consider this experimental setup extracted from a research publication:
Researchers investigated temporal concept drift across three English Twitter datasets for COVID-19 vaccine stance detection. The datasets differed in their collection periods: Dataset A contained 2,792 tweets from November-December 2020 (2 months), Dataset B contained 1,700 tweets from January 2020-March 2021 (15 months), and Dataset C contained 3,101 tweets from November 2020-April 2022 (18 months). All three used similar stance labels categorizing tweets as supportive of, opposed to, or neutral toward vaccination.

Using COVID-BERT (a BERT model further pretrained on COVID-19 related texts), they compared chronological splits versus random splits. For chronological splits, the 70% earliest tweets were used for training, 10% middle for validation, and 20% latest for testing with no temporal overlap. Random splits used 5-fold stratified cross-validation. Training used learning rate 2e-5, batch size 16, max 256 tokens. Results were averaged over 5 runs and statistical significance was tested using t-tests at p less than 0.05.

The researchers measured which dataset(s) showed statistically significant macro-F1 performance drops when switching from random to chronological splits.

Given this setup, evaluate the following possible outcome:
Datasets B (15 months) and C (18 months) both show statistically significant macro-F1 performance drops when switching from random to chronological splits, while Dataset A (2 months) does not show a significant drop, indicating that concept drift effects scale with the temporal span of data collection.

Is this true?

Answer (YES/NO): NO